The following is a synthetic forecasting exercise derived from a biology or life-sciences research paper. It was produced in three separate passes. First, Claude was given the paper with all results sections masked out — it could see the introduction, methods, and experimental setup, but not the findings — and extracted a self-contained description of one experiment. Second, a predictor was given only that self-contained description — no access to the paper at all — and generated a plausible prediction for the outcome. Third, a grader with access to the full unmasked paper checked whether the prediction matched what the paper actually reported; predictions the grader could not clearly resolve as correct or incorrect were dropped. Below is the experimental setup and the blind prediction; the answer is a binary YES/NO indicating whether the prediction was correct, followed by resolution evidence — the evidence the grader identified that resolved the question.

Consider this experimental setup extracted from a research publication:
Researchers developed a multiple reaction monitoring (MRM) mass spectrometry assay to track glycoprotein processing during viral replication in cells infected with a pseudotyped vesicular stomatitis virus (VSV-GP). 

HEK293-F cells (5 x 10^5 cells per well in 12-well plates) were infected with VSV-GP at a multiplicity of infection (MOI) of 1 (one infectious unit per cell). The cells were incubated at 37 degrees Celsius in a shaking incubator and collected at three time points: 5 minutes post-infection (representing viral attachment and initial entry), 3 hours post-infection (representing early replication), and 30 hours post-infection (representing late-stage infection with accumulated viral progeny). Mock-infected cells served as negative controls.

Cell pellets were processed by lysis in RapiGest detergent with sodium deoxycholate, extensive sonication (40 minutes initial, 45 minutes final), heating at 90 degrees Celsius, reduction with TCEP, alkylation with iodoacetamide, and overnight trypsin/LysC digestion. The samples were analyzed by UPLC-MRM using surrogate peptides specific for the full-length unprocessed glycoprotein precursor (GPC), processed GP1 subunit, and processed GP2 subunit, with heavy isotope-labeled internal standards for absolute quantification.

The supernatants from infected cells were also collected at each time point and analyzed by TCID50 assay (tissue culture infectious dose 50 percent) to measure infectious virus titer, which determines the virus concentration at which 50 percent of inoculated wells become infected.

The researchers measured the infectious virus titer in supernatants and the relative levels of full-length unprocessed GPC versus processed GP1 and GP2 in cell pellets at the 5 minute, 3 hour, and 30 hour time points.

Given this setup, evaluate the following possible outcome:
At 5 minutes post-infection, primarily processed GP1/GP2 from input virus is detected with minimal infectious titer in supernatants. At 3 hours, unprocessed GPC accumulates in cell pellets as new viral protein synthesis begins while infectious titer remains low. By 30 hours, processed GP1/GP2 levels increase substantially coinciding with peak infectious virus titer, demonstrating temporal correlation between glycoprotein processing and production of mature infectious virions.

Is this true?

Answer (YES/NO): NO